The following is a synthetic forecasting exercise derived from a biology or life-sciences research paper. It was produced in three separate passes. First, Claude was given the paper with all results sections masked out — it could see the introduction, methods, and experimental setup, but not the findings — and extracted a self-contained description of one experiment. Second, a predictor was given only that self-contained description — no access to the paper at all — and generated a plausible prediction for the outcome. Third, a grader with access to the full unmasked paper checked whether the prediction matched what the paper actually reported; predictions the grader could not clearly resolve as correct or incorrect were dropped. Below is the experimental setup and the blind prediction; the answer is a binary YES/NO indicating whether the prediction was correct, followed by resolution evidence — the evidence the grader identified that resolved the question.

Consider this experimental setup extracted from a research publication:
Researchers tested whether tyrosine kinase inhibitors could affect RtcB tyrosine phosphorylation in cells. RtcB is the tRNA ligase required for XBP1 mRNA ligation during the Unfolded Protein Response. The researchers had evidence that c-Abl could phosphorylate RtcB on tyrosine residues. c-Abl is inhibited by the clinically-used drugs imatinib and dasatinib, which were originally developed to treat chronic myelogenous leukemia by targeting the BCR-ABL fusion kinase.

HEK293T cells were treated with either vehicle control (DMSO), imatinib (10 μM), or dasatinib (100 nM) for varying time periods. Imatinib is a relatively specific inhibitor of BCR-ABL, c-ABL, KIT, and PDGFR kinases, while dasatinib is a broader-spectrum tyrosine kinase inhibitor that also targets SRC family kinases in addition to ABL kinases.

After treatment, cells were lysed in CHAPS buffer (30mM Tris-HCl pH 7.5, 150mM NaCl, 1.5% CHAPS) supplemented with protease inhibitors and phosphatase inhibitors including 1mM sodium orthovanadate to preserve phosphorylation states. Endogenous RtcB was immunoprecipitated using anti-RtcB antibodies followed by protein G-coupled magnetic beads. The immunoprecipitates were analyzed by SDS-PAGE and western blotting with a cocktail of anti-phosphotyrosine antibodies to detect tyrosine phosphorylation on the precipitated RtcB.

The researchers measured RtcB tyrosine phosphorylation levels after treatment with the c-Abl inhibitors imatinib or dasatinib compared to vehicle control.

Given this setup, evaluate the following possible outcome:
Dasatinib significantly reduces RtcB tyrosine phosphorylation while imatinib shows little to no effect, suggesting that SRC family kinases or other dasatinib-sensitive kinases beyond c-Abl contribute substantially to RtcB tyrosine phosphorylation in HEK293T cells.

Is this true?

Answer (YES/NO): NO